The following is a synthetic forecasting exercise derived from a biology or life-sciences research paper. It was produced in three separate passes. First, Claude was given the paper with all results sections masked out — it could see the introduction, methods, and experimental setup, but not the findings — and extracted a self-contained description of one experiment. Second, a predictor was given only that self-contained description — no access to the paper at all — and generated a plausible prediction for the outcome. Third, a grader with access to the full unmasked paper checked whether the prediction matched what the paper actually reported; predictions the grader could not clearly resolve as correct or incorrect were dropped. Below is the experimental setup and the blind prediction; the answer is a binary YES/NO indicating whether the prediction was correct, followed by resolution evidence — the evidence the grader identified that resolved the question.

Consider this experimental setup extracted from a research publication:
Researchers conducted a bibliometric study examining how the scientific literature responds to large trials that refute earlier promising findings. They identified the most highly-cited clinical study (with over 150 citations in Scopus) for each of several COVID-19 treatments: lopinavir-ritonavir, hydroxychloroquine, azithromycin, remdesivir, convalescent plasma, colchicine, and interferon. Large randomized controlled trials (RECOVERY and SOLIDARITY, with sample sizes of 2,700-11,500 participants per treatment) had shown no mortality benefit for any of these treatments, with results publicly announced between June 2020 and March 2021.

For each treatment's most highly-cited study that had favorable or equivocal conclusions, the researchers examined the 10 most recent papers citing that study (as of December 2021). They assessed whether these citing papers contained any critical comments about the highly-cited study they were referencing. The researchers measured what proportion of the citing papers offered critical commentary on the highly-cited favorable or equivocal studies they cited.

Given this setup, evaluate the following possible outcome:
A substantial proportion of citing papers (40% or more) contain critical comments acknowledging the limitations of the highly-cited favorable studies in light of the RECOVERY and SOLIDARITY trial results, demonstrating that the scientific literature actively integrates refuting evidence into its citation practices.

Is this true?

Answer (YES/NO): NO